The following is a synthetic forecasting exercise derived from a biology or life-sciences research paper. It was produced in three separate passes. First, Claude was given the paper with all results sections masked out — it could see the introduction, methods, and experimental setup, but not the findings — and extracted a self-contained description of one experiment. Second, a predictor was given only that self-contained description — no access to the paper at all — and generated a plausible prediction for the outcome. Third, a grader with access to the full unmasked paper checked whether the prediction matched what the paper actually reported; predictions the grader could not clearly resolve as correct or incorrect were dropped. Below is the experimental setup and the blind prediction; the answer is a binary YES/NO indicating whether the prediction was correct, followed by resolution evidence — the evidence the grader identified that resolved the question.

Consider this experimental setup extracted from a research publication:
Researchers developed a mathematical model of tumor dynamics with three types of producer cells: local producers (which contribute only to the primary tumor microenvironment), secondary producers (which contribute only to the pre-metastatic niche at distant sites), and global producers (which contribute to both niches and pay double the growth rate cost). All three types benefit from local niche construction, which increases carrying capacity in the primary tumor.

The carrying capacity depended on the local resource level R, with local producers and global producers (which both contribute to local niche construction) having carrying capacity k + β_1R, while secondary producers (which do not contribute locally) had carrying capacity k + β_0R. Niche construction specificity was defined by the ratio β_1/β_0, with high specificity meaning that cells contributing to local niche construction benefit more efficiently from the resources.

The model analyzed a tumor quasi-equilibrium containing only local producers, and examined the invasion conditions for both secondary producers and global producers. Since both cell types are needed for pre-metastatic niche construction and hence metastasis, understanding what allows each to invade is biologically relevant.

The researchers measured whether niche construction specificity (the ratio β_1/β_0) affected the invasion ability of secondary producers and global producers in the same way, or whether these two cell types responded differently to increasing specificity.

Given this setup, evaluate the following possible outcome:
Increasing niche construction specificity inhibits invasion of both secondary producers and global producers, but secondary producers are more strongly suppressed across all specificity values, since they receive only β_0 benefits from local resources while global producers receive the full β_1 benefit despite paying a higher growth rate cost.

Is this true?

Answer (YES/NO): NO